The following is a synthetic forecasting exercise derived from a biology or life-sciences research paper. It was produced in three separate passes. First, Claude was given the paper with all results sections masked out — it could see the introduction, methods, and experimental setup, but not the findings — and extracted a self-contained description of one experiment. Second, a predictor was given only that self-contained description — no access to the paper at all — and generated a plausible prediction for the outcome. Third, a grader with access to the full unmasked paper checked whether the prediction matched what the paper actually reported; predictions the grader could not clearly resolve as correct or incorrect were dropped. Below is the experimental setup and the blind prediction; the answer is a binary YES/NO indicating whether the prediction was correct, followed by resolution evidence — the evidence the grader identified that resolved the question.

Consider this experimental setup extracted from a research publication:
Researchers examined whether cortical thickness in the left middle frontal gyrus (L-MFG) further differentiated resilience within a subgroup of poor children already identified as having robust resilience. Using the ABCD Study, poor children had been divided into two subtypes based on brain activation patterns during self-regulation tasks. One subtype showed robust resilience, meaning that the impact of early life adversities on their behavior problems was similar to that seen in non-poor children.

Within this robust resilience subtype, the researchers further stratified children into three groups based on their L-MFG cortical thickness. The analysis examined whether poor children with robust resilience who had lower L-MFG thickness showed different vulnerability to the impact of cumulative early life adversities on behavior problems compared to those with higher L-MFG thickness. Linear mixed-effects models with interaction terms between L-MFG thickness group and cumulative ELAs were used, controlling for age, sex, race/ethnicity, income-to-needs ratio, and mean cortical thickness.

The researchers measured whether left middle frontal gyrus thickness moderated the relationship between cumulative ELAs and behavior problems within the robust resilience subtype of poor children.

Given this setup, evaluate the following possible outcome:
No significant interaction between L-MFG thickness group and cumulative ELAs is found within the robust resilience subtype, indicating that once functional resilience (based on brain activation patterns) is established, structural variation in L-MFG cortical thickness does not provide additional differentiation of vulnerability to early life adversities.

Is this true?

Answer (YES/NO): NO